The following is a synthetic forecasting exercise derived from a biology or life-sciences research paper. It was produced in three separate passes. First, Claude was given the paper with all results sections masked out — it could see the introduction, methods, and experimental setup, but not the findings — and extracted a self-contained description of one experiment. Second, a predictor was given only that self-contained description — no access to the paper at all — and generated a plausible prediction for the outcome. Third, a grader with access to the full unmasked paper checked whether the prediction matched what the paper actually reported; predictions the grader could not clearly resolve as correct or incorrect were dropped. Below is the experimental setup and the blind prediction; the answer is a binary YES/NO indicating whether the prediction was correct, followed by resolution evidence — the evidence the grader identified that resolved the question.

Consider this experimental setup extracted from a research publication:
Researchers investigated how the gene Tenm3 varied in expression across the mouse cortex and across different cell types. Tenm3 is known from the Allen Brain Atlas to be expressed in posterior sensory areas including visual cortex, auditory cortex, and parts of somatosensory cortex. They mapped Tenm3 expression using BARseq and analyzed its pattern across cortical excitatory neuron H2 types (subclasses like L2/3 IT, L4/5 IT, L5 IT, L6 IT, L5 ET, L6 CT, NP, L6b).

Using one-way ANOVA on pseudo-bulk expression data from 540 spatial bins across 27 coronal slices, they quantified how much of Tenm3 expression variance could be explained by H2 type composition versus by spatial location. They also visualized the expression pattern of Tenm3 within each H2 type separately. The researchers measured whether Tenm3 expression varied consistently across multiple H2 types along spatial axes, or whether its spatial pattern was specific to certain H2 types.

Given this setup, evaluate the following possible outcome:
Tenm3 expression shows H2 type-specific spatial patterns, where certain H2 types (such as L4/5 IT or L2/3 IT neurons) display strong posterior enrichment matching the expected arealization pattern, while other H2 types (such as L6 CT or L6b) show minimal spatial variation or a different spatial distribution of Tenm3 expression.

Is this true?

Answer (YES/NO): NO